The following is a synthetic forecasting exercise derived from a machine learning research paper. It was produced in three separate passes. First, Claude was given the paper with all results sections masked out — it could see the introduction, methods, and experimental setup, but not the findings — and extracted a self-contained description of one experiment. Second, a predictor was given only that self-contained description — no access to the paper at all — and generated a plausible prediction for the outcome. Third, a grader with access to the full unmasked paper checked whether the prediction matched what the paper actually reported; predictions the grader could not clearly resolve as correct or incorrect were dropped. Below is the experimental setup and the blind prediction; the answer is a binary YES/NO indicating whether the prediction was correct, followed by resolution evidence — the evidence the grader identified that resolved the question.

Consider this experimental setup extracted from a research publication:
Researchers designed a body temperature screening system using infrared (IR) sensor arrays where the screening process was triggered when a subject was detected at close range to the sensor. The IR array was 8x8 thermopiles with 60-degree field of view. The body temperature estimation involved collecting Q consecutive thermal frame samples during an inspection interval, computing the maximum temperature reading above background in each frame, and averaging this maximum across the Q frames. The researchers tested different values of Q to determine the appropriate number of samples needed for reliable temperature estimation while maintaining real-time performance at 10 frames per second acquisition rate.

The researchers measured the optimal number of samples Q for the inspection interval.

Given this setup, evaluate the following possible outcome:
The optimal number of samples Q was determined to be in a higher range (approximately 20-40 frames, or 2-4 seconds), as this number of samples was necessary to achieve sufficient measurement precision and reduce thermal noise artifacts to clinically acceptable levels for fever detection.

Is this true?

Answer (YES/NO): NO